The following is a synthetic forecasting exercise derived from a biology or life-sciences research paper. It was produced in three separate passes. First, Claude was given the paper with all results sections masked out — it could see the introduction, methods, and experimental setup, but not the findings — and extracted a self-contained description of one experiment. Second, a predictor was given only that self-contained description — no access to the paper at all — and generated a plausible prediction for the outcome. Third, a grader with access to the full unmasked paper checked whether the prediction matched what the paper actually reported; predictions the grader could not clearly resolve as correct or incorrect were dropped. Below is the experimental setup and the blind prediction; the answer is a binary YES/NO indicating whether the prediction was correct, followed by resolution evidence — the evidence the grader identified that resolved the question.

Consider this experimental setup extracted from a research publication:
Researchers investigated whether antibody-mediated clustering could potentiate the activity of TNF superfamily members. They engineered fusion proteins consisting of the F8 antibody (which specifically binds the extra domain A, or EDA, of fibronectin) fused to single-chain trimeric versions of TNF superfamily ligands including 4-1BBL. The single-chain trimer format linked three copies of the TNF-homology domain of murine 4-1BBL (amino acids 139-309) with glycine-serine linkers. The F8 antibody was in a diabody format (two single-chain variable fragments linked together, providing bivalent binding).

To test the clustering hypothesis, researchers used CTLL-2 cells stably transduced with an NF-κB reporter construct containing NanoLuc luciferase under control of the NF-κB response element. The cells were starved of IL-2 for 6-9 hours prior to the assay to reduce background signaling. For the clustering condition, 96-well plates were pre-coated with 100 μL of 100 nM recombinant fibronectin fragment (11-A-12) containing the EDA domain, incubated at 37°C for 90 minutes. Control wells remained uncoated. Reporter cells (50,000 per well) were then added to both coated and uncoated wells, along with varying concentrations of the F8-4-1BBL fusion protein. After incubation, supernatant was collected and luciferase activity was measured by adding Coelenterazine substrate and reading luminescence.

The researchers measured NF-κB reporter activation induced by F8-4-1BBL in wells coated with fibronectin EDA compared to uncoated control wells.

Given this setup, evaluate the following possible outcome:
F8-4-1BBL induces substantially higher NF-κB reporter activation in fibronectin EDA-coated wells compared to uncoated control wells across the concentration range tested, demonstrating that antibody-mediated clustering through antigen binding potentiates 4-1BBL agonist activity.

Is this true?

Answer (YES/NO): NO